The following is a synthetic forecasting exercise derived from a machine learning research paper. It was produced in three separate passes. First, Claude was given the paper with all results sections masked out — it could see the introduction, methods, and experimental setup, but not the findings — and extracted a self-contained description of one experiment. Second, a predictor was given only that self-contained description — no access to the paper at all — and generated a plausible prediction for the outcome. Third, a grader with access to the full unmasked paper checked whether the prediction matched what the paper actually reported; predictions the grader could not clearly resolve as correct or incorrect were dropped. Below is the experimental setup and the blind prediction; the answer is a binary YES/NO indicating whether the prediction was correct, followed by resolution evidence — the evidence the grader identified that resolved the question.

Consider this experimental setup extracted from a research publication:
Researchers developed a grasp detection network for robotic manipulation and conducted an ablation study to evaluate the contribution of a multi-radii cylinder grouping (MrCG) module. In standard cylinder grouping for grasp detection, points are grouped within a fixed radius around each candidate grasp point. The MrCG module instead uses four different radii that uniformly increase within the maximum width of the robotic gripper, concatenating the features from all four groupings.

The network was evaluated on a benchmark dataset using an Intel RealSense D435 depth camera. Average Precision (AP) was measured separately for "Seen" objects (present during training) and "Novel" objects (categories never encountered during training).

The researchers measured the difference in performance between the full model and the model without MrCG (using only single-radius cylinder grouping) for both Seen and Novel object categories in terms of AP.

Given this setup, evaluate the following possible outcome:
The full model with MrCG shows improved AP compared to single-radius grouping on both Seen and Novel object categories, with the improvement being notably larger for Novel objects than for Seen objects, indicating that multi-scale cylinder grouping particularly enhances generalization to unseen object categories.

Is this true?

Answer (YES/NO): NO